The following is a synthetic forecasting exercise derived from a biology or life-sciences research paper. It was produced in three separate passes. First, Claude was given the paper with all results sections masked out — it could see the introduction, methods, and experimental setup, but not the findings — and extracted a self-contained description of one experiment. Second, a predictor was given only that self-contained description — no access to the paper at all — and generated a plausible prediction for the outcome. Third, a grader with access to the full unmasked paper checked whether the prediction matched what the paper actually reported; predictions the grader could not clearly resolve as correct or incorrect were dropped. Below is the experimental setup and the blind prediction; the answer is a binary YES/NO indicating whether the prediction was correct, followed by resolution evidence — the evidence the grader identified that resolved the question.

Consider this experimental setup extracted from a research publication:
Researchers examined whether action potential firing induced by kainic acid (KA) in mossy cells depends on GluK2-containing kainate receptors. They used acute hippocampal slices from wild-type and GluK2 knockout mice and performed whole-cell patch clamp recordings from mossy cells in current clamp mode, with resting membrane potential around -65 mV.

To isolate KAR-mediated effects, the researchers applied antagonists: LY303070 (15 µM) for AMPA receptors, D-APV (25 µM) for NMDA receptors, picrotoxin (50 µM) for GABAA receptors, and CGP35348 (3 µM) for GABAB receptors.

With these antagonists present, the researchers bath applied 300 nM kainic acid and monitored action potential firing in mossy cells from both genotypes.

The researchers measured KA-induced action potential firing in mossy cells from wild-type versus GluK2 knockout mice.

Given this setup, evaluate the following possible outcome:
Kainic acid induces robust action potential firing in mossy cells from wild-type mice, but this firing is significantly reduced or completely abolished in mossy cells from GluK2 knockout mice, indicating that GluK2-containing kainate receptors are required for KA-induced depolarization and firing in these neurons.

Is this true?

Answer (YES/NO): YES